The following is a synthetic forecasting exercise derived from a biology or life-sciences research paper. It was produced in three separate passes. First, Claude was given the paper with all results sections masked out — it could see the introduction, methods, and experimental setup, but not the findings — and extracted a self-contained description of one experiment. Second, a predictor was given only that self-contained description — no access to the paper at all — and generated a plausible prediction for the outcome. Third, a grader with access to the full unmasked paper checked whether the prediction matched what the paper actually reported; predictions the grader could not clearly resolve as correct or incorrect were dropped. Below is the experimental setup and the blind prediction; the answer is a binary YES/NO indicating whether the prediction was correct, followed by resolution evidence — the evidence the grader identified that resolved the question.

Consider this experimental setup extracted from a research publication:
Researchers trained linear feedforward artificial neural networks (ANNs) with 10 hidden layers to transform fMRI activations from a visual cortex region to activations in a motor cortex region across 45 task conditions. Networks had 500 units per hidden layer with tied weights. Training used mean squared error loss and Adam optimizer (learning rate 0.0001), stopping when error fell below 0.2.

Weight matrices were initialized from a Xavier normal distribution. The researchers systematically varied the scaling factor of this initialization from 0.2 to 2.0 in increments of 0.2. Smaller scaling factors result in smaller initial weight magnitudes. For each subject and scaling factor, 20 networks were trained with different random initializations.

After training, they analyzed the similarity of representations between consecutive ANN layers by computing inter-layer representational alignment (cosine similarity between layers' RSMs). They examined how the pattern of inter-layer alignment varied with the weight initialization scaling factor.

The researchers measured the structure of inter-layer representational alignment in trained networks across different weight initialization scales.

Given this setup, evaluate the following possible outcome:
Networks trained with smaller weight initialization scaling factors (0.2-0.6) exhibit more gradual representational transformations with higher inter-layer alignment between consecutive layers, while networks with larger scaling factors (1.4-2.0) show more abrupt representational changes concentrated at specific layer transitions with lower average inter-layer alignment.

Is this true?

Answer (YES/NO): NO